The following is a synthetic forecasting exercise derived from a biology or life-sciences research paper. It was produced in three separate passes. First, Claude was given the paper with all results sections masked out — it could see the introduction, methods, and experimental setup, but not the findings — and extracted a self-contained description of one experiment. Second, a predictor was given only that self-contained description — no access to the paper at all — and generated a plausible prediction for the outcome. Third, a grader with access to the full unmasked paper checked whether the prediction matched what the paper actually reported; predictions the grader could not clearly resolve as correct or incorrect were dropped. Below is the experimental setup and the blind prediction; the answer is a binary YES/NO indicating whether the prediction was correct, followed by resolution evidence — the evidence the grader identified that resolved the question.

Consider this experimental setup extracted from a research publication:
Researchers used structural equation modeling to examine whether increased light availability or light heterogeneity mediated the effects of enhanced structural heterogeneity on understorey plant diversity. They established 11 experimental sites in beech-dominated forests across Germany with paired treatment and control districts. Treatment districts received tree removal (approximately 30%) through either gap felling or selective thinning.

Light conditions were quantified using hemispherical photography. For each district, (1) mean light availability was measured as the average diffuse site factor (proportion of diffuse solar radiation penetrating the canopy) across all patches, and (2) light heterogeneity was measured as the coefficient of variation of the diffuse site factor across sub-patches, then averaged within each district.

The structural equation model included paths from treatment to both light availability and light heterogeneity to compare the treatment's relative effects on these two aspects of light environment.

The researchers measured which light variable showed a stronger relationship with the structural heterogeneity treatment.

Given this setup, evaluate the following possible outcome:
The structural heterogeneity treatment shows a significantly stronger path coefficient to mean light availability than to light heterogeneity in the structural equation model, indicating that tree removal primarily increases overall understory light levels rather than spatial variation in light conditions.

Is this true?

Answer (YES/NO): NO